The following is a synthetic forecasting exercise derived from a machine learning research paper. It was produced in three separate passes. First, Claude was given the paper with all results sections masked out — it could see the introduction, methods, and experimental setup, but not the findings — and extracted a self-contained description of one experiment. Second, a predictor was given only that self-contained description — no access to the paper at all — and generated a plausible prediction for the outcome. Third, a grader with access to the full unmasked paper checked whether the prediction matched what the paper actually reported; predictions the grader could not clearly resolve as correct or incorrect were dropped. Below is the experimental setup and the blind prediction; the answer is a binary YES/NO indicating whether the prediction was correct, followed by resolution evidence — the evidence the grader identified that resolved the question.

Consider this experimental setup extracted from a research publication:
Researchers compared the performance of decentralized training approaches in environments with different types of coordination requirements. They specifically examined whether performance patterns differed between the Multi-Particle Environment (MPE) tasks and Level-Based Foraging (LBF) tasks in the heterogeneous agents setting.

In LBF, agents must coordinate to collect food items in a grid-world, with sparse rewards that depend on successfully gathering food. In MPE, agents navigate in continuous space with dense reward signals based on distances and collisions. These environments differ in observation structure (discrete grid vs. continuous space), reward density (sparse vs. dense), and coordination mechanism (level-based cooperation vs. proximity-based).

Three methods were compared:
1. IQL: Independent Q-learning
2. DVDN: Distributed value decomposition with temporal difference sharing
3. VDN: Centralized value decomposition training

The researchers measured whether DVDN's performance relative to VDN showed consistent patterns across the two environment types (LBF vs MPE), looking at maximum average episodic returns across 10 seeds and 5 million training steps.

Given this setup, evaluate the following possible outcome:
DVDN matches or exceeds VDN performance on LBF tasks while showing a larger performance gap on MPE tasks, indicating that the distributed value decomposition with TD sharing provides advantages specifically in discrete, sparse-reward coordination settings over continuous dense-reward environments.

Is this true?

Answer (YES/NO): NO